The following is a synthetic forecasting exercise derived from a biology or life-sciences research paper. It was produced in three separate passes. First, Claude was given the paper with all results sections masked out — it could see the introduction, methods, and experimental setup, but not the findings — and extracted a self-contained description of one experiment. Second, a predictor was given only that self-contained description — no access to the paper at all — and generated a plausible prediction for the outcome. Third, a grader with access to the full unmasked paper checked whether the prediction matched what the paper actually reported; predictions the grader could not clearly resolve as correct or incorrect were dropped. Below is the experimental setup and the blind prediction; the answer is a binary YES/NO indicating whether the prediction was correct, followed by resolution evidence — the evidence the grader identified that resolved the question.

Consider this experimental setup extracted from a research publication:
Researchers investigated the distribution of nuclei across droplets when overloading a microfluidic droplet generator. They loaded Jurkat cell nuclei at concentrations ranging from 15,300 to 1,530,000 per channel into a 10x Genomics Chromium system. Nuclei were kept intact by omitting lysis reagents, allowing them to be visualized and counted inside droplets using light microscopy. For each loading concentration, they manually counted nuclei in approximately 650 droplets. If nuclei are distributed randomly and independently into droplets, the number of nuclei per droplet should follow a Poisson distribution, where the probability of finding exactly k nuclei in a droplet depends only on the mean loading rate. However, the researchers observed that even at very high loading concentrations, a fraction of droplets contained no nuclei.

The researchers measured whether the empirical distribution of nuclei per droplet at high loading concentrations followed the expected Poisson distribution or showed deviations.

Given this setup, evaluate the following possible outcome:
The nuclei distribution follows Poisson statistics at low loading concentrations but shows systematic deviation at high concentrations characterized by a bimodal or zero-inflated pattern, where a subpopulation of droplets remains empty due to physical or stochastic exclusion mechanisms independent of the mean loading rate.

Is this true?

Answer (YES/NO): YES